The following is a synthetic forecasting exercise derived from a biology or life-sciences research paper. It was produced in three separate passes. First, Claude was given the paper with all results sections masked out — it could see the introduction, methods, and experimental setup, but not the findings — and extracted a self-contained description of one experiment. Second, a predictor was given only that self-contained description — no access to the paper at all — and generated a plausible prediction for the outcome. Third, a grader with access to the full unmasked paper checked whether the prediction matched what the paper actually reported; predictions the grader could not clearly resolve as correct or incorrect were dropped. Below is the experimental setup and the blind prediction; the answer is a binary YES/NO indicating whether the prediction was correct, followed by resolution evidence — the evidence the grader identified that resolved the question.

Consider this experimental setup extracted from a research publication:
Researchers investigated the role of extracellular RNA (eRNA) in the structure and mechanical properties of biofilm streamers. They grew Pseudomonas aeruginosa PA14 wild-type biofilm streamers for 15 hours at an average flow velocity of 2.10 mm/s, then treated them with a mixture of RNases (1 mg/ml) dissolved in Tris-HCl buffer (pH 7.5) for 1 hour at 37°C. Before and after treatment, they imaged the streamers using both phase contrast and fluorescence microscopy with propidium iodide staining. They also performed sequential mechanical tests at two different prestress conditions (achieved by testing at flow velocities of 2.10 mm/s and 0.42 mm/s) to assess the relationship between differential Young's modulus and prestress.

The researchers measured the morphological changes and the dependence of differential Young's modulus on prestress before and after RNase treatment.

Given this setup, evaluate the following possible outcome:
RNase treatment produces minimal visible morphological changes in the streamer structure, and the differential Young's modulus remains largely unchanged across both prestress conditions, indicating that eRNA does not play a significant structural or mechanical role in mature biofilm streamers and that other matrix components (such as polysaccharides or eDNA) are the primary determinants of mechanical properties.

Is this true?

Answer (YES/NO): NO